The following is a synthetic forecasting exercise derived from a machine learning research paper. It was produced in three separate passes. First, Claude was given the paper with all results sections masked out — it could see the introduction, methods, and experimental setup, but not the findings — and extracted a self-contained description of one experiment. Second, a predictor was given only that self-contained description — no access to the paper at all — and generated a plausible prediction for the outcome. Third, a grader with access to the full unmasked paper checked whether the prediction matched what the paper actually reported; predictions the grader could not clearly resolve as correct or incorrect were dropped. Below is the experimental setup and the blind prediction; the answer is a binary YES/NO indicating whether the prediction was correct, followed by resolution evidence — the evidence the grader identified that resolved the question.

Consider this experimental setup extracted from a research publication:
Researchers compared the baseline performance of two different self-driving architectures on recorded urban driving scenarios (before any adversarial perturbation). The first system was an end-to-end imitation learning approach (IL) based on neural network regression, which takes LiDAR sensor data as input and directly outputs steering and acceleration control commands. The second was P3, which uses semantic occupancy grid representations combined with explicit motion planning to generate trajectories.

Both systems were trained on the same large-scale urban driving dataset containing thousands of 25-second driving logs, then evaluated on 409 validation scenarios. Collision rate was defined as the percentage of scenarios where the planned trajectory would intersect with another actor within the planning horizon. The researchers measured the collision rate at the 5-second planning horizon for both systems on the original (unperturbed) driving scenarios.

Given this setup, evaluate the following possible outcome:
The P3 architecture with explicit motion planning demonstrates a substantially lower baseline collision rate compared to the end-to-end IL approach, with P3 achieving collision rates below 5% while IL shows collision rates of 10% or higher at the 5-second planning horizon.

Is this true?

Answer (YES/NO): NO